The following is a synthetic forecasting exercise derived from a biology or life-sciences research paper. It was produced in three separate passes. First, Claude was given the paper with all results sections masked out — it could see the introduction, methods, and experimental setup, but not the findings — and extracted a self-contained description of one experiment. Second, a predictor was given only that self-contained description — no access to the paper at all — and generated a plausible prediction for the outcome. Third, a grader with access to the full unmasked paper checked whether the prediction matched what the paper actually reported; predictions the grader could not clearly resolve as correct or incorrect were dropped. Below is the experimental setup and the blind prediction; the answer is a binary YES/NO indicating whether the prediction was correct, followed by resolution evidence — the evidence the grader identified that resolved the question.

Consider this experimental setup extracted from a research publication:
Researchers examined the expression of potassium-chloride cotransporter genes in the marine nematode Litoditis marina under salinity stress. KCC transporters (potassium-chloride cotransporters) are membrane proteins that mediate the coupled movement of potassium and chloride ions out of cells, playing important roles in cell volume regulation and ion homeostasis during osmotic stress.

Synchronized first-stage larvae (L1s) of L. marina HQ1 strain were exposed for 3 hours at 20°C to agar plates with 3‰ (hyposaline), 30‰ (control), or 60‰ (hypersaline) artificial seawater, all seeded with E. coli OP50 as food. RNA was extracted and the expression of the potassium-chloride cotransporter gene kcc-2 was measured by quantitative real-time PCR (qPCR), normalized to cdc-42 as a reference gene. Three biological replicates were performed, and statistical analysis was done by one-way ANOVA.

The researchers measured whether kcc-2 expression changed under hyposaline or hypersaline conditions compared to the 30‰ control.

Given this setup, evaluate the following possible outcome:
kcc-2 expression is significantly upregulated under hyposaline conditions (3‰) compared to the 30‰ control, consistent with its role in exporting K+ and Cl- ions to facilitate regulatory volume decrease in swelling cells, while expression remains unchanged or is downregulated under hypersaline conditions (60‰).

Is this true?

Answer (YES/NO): NO